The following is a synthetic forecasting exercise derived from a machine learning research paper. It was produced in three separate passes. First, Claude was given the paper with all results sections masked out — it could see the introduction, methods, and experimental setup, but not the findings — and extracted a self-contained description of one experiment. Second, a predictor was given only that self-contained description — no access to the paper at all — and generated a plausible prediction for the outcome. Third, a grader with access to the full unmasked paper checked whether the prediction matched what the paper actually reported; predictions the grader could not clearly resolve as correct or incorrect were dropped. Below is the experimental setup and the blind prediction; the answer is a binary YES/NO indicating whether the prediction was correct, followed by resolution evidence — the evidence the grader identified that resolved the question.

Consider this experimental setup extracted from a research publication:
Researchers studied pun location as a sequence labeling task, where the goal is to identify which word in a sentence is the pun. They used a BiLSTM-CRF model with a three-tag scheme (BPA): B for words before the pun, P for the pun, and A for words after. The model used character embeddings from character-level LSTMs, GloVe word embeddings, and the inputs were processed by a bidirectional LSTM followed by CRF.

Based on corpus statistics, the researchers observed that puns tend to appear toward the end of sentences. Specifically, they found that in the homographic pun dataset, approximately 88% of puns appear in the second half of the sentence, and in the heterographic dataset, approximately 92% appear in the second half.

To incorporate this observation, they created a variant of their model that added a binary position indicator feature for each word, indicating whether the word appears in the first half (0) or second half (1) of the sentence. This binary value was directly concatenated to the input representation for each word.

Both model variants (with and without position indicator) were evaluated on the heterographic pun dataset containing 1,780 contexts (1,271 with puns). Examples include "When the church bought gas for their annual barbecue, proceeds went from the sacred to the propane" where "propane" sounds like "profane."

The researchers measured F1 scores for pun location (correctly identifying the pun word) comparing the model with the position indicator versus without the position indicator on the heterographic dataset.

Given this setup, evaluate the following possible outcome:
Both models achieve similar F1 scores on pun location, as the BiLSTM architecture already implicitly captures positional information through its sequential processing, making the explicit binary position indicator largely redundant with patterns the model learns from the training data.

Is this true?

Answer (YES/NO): NO